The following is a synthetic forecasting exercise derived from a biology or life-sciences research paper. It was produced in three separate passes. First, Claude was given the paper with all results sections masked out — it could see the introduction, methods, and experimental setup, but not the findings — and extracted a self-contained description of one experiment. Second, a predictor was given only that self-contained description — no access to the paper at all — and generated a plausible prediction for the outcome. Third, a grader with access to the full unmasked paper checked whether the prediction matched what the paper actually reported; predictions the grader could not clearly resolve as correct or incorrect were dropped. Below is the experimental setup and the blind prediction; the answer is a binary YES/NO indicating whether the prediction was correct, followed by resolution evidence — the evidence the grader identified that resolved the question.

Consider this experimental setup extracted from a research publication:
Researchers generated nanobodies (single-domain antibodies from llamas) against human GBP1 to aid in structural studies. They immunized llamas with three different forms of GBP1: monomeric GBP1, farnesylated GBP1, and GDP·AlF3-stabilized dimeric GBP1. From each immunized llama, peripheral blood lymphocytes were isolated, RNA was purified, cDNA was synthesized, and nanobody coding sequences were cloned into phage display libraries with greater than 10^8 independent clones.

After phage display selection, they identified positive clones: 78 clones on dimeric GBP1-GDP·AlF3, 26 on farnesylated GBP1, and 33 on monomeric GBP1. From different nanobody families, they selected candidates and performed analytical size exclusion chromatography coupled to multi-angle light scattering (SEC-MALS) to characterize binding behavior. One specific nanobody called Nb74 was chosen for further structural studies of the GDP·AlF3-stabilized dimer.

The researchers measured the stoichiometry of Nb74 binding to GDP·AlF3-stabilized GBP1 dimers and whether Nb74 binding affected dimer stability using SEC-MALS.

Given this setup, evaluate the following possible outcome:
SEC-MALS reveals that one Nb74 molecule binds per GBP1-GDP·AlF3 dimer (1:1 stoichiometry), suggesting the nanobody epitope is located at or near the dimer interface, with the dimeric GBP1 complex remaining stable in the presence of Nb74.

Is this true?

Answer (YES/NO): NO